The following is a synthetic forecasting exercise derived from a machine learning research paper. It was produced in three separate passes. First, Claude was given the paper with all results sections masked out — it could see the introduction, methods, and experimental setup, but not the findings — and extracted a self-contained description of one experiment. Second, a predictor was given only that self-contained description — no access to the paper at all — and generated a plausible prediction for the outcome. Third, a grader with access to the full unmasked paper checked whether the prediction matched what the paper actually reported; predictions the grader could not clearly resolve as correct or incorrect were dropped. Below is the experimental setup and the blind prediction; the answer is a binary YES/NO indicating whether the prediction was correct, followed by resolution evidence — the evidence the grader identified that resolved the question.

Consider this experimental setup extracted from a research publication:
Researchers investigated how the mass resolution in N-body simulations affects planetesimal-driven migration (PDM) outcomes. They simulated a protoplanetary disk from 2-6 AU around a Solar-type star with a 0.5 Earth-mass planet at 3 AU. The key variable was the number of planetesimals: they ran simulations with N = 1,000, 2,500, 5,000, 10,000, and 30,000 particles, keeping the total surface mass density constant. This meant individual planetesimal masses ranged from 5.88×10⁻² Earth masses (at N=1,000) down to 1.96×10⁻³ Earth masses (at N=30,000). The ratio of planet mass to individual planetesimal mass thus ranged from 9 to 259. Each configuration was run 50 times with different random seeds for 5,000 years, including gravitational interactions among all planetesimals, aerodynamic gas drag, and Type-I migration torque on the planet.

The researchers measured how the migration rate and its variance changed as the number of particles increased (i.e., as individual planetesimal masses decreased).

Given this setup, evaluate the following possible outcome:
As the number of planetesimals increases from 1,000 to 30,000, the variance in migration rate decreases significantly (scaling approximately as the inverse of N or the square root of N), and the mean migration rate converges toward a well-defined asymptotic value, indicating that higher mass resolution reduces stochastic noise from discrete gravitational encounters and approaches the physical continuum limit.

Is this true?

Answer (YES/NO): NO